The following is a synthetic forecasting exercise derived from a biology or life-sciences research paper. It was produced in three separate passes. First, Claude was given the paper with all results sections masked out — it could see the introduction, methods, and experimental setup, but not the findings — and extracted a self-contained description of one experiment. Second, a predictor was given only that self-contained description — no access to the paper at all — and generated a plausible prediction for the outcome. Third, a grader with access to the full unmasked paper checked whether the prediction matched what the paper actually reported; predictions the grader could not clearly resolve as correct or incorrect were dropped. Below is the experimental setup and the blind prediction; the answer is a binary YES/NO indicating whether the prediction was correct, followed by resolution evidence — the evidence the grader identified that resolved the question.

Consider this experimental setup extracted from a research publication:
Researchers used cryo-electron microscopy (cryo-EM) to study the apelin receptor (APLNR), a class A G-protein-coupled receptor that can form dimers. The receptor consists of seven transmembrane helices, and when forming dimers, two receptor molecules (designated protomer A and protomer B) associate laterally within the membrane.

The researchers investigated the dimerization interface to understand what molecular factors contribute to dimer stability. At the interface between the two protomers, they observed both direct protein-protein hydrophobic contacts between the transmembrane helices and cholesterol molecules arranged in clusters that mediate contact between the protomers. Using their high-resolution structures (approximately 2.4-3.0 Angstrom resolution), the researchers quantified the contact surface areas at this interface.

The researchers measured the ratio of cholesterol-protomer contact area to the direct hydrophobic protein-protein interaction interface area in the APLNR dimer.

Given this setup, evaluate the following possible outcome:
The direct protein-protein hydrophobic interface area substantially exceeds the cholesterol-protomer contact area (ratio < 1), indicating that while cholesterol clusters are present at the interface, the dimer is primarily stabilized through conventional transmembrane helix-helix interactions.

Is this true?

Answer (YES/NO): NO